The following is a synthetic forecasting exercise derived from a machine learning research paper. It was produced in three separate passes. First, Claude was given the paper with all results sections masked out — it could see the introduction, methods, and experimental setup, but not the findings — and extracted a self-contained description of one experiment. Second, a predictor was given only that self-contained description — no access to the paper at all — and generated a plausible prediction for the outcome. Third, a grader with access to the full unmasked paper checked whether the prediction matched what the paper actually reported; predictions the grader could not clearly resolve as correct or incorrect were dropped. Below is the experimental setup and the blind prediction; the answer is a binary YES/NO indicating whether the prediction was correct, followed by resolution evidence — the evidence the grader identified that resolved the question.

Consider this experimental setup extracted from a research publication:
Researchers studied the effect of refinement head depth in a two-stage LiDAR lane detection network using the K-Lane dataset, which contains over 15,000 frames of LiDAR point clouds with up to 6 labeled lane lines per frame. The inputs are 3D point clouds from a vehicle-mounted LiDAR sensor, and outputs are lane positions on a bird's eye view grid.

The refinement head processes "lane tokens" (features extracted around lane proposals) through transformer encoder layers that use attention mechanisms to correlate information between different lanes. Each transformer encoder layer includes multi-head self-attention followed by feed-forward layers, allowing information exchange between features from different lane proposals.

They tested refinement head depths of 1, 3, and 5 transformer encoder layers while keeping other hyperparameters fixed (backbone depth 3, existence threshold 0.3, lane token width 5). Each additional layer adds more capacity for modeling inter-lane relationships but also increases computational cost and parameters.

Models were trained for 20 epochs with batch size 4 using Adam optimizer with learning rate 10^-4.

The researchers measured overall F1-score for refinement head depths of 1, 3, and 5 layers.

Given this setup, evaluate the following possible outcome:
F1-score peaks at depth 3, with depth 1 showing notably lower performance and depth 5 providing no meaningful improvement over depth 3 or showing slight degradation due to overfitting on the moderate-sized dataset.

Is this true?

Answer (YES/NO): NO